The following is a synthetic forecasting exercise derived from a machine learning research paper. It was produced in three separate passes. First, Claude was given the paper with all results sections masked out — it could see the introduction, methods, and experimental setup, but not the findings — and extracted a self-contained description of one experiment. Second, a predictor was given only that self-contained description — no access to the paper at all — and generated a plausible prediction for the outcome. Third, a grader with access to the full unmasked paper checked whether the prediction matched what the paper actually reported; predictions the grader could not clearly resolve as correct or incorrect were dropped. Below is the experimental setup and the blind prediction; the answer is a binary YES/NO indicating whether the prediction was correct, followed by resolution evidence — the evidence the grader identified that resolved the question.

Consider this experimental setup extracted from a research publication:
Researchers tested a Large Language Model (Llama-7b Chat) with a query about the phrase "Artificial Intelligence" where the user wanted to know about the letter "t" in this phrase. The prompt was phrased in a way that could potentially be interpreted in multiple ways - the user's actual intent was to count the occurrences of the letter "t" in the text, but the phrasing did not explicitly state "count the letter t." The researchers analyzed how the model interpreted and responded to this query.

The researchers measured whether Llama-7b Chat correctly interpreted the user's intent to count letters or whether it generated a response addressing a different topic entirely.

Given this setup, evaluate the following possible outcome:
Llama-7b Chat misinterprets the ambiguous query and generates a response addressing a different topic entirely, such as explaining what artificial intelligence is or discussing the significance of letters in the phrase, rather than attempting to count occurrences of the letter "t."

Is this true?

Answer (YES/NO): YES